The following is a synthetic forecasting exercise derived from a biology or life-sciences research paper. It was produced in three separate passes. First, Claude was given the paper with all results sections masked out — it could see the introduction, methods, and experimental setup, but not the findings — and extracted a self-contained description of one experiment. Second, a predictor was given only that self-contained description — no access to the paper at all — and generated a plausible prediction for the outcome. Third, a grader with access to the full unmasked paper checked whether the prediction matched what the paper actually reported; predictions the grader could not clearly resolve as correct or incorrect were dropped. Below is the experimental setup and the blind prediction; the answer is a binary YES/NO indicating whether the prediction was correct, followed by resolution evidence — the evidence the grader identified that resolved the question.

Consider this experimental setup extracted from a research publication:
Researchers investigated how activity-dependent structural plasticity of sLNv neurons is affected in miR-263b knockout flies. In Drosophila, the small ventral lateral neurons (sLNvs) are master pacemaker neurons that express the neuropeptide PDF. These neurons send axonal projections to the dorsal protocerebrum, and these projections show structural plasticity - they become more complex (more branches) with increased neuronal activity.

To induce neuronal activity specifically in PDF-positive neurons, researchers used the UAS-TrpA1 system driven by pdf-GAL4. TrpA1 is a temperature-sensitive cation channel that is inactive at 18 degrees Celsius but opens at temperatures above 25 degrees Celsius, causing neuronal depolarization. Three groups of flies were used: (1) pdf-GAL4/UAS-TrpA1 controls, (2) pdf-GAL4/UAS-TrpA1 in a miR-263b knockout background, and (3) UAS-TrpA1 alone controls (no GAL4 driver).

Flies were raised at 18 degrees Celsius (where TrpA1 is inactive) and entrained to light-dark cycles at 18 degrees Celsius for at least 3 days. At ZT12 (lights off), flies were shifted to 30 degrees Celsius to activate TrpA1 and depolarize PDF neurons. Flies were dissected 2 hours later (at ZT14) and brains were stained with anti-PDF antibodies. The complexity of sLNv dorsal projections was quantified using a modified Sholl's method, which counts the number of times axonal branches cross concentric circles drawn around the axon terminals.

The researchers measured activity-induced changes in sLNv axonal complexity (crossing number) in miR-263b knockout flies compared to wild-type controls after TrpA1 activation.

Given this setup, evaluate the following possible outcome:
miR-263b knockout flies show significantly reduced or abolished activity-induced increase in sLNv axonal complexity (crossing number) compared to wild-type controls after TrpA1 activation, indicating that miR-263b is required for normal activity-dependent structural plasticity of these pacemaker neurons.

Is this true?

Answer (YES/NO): NO